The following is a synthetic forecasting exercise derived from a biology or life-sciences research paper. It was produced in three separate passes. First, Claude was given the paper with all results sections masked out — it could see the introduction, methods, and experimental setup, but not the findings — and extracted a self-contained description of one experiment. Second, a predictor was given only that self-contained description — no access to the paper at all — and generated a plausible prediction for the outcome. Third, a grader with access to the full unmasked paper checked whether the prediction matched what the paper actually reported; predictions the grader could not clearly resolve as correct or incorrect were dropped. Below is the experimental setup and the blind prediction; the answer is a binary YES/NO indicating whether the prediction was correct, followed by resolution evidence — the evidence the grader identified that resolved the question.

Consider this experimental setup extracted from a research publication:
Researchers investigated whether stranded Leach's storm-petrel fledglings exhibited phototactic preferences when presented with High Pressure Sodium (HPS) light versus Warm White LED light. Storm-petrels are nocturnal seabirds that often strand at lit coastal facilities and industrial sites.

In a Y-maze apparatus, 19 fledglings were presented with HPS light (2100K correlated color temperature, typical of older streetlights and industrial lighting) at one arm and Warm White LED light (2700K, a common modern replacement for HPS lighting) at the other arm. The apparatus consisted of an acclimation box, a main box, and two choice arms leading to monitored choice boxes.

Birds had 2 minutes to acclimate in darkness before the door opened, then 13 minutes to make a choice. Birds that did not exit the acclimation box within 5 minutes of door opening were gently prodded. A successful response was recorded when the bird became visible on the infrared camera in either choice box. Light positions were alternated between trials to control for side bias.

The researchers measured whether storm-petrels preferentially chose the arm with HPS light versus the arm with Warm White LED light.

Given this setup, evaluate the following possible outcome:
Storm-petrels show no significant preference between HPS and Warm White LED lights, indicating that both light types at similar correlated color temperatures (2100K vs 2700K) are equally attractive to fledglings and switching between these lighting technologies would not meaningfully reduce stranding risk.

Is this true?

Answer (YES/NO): NO